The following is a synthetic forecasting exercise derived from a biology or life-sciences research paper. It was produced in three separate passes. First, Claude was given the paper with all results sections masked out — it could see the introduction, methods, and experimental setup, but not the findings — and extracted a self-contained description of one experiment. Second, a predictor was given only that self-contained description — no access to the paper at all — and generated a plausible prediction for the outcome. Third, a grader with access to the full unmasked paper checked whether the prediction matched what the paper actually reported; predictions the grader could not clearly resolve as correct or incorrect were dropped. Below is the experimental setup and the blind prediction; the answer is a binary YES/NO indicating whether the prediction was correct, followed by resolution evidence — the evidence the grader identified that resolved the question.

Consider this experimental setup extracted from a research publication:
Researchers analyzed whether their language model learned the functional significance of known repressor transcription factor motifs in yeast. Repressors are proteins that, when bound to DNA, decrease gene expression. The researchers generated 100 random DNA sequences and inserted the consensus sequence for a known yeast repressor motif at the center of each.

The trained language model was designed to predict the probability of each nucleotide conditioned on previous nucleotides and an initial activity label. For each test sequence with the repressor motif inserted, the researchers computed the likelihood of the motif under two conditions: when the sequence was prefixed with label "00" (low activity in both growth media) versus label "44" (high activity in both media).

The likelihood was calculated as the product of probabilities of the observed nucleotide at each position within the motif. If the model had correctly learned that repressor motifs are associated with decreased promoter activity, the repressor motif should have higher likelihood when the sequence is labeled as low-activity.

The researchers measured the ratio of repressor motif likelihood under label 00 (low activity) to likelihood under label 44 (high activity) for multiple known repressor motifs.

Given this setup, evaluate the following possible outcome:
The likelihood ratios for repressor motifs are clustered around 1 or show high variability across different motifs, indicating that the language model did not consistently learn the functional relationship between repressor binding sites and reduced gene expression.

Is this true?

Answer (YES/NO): NO